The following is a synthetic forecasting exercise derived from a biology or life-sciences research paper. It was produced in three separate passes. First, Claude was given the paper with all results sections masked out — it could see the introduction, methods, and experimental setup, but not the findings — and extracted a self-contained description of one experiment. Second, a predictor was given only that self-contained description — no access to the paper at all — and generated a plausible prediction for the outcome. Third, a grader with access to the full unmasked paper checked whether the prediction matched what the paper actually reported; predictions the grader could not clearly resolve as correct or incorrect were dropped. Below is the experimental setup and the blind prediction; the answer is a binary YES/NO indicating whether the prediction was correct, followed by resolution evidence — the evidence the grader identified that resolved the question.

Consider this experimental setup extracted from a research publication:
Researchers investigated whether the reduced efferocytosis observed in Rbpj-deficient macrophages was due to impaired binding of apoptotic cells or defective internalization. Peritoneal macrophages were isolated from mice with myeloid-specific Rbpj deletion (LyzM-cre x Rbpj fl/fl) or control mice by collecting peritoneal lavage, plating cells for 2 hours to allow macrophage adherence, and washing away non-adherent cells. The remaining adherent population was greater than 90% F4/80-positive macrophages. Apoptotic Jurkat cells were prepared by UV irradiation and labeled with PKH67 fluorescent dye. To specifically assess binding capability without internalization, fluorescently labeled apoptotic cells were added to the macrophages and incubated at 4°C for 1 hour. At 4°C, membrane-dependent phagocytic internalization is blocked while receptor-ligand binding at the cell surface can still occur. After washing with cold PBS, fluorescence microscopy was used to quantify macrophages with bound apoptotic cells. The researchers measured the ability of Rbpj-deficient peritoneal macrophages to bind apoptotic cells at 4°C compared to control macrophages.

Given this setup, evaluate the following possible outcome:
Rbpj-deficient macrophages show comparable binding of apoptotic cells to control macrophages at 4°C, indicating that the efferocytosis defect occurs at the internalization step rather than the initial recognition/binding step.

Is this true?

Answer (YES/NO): NO